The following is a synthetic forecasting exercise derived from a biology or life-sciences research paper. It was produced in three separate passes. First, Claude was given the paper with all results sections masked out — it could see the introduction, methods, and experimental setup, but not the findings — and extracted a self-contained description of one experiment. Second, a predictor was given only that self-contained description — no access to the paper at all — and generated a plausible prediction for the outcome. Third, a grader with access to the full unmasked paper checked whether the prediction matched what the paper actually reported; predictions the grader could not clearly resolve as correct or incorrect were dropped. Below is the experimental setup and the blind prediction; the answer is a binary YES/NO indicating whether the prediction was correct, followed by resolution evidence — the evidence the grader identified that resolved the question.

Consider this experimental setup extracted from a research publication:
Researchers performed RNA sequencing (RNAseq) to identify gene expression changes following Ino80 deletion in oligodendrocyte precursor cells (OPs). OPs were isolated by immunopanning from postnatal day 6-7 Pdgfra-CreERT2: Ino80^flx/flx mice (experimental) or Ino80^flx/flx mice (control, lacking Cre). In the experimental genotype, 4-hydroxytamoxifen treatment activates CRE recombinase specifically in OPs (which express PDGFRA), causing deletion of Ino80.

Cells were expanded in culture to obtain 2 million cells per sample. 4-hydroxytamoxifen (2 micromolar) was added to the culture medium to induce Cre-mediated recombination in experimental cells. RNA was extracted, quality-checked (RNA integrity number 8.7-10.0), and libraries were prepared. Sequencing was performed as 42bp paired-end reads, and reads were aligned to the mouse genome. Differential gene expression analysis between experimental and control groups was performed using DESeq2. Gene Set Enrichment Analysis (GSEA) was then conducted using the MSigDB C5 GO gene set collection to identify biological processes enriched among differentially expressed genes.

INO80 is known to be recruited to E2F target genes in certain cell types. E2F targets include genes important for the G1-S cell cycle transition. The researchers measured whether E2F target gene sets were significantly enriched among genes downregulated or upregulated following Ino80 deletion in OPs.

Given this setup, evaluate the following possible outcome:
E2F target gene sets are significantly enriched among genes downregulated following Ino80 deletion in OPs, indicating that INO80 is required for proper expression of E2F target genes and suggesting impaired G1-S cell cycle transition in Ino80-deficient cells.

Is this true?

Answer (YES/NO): NO